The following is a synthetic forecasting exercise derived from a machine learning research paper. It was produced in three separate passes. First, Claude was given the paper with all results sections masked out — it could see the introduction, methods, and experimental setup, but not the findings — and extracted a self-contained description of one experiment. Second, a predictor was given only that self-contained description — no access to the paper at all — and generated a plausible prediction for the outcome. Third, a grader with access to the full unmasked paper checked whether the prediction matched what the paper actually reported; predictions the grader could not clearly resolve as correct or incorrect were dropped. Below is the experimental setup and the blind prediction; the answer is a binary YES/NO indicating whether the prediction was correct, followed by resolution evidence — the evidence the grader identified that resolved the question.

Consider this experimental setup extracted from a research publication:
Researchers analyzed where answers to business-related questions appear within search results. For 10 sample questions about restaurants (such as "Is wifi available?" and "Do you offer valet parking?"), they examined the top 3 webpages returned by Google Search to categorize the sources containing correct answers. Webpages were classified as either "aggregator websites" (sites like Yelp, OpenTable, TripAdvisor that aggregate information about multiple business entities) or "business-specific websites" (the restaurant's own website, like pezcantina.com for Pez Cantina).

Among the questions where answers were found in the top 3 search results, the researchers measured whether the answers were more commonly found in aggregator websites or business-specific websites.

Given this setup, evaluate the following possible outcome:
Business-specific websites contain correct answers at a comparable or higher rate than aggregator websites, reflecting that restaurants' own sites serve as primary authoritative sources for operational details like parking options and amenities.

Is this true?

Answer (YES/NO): NO